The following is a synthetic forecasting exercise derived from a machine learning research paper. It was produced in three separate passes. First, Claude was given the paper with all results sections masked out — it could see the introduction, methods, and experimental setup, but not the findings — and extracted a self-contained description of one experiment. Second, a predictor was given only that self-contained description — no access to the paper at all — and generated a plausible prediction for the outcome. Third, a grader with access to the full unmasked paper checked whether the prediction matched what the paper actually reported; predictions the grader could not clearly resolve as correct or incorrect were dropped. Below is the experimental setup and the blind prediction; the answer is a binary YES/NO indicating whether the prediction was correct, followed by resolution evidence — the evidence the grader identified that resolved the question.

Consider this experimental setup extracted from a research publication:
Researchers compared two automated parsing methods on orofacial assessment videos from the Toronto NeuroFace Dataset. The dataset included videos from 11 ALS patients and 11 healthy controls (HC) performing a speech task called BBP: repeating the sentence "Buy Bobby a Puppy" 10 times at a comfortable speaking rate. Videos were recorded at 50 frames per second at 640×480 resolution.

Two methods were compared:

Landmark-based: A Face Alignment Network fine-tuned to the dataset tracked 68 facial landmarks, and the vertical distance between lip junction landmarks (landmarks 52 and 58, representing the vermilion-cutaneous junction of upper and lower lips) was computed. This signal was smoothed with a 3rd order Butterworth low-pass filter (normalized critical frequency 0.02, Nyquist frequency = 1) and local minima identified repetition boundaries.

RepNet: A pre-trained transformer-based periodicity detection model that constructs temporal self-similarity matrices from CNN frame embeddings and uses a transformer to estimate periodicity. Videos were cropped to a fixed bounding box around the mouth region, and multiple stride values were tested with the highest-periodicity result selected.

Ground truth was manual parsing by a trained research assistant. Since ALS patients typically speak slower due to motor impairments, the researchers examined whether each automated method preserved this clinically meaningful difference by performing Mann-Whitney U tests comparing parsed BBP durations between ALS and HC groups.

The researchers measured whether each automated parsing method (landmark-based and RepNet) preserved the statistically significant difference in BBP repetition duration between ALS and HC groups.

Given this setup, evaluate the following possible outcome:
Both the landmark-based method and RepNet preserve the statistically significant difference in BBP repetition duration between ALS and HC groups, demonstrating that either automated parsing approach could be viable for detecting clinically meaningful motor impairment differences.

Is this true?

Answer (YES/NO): NO